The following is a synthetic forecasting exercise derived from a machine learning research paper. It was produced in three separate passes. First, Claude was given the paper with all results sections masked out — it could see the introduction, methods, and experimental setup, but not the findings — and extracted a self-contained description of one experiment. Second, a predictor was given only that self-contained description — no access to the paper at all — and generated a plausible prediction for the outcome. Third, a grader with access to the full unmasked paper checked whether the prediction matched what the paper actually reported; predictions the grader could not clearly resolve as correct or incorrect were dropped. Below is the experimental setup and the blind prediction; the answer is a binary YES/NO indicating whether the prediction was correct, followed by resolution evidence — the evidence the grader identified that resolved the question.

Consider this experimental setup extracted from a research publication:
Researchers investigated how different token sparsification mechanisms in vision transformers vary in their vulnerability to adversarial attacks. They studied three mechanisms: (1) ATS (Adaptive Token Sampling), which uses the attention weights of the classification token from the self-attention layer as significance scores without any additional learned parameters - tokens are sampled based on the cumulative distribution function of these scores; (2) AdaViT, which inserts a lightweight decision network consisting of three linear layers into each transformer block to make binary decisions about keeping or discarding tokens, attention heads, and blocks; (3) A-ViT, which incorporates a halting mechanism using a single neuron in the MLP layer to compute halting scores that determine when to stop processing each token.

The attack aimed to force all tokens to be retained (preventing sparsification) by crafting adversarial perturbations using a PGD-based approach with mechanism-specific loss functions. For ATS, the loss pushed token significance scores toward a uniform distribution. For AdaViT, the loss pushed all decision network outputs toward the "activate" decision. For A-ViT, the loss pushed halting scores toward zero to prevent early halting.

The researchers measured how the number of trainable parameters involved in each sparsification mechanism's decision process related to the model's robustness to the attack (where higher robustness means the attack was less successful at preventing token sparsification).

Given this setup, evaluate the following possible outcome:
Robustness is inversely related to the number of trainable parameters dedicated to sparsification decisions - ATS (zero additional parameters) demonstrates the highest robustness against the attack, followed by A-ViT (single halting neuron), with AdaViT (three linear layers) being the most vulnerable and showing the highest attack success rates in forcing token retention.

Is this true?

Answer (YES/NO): NO